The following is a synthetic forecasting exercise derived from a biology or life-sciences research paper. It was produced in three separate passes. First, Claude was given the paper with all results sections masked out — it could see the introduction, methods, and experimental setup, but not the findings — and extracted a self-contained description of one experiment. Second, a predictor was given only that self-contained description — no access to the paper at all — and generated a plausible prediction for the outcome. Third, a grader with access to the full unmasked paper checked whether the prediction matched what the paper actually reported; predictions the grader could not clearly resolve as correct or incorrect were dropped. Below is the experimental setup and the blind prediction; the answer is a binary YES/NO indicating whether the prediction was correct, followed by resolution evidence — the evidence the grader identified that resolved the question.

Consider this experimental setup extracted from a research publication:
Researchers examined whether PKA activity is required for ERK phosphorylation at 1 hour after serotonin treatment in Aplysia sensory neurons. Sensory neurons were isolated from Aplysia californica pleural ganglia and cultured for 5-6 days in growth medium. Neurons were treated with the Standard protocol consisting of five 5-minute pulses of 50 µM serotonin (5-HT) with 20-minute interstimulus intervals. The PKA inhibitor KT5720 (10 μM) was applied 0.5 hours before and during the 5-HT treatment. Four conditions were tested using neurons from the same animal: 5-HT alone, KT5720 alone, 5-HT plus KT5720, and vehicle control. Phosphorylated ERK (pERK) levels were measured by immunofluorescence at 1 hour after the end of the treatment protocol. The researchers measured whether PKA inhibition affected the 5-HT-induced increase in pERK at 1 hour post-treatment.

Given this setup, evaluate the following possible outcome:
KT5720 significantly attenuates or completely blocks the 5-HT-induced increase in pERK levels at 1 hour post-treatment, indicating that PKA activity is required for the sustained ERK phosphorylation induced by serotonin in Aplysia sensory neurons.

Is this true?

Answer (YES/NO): YES